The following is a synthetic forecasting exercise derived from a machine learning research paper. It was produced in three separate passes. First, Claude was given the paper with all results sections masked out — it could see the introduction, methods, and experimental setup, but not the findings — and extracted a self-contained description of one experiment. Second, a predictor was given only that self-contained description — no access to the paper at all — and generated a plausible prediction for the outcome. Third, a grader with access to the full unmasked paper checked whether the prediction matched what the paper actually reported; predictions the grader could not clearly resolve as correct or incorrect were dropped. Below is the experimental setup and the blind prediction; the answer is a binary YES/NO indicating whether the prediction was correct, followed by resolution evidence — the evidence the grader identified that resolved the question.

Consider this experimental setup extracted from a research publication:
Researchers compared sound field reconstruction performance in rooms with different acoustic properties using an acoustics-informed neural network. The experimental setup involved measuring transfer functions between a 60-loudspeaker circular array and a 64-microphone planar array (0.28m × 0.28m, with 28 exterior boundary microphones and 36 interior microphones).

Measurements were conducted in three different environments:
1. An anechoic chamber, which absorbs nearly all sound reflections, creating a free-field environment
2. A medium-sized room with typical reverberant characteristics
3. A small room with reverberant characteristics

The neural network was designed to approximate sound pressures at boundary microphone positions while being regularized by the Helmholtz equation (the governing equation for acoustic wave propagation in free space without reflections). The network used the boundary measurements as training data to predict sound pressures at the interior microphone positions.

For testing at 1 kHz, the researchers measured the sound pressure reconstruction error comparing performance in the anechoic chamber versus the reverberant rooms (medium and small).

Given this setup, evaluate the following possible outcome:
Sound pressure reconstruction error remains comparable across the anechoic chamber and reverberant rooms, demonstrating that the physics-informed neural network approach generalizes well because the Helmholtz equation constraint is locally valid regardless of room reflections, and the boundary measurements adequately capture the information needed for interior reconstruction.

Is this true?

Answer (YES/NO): NO